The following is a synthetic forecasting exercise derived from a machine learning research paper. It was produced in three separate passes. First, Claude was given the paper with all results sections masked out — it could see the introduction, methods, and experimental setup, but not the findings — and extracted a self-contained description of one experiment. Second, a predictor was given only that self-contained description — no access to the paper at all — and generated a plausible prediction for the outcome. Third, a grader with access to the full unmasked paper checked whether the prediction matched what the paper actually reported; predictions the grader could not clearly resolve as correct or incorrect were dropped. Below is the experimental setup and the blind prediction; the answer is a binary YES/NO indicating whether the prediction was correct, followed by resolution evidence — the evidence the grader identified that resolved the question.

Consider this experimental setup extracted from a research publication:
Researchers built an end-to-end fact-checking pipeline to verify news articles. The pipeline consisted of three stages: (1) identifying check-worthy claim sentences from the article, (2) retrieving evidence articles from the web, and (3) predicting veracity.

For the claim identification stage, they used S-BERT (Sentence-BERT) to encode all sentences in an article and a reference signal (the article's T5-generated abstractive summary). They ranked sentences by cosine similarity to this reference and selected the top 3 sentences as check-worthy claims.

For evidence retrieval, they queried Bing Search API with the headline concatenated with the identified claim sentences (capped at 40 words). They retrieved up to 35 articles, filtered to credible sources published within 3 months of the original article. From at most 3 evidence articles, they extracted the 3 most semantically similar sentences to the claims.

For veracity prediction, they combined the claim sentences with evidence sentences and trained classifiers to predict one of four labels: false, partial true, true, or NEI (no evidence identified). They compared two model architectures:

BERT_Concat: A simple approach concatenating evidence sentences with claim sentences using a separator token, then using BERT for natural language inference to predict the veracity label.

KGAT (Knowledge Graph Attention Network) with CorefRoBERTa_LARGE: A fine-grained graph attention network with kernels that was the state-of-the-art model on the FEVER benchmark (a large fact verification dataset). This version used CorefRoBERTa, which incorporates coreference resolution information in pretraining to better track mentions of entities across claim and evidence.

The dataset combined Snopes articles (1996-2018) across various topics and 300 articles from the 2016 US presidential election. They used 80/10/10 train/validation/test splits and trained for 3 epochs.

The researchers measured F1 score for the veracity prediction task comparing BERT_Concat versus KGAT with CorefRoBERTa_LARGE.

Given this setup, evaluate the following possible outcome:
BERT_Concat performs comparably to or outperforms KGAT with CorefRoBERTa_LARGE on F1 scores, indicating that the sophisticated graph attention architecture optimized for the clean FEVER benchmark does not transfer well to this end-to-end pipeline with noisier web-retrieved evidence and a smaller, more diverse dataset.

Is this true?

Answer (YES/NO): YES